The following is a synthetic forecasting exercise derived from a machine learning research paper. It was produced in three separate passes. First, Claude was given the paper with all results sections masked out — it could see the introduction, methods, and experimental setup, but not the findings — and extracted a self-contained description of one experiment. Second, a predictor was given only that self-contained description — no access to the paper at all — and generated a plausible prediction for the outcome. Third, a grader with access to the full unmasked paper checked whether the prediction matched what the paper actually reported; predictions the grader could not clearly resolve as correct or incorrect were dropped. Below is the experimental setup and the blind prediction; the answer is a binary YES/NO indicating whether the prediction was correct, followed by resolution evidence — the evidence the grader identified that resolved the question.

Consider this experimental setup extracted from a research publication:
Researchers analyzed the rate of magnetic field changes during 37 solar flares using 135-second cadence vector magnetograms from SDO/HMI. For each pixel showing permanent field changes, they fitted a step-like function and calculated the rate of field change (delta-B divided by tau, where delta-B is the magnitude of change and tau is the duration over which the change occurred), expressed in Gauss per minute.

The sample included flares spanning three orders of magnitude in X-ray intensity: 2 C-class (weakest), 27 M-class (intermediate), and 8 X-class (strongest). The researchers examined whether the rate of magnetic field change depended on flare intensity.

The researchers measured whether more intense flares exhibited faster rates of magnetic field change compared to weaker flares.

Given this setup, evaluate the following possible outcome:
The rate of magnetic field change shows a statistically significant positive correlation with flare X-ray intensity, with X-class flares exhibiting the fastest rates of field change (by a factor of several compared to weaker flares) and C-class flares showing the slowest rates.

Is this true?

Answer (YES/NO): NO